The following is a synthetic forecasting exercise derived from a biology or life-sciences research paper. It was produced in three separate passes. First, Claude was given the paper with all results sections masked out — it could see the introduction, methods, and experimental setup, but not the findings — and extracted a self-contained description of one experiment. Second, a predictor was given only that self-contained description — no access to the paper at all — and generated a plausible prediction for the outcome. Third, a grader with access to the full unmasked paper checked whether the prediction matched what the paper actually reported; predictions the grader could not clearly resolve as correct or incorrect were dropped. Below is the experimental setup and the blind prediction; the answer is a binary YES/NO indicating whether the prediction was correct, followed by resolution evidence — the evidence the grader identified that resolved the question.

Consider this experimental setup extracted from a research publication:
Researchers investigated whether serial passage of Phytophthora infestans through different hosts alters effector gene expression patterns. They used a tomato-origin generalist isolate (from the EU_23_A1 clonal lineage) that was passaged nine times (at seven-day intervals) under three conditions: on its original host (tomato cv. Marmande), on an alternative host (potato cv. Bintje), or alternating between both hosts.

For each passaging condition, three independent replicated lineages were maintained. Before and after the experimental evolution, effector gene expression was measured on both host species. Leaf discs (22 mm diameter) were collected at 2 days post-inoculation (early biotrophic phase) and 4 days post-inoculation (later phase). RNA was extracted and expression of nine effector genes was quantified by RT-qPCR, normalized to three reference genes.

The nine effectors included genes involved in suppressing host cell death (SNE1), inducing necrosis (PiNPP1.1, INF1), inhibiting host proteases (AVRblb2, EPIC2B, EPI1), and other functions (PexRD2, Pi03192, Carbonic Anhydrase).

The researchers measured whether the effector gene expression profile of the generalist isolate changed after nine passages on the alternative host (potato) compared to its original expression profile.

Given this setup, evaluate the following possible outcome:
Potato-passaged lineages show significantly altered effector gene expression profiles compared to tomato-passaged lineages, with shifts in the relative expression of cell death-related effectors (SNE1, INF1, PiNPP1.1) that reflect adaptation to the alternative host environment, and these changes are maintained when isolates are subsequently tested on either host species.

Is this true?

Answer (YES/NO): NO